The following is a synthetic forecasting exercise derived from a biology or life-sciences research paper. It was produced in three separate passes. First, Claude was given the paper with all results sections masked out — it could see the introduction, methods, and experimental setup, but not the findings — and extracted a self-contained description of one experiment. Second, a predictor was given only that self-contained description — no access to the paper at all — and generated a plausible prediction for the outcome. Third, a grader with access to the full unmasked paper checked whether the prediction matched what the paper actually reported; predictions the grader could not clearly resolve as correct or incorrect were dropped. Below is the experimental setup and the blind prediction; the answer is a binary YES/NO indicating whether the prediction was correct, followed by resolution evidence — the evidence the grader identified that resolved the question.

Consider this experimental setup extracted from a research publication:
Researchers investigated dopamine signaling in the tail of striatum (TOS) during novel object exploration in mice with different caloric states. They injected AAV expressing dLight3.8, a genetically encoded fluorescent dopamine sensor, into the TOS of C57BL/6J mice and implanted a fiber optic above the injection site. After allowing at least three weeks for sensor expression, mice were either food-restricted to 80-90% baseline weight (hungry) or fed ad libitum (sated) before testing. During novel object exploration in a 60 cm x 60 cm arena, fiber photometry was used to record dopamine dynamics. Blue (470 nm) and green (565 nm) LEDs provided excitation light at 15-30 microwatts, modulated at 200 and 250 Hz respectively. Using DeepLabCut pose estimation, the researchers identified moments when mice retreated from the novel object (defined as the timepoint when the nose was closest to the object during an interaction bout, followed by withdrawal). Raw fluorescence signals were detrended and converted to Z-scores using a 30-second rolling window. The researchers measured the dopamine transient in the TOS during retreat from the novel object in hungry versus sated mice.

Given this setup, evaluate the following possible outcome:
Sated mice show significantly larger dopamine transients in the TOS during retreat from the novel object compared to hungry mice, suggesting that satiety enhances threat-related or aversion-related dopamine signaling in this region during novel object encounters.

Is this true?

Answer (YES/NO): YES